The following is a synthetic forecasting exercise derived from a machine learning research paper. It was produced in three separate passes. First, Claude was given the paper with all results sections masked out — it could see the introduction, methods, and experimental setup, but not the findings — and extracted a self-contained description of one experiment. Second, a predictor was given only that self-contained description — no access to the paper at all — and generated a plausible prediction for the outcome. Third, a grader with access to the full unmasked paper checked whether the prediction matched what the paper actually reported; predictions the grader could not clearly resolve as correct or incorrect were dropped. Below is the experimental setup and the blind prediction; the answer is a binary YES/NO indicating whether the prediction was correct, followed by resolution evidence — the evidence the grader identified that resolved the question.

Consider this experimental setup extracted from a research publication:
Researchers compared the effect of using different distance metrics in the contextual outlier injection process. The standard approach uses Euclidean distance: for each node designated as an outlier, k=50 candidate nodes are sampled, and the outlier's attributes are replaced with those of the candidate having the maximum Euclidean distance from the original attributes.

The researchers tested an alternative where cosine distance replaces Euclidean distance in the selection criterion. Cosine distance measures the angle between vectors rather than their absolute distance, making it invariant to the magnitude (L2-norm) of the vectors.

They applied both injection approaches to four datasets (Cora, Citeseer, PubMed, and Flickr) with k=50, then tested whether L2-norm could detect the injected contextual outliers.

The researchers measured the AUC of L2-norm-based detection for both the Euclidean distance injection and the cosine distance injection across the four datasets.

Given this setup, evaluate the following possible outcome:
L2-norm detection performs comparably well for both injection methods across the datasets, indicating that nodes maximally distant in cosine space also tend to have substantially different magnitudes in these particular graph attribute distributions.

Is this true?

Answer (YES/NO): NO